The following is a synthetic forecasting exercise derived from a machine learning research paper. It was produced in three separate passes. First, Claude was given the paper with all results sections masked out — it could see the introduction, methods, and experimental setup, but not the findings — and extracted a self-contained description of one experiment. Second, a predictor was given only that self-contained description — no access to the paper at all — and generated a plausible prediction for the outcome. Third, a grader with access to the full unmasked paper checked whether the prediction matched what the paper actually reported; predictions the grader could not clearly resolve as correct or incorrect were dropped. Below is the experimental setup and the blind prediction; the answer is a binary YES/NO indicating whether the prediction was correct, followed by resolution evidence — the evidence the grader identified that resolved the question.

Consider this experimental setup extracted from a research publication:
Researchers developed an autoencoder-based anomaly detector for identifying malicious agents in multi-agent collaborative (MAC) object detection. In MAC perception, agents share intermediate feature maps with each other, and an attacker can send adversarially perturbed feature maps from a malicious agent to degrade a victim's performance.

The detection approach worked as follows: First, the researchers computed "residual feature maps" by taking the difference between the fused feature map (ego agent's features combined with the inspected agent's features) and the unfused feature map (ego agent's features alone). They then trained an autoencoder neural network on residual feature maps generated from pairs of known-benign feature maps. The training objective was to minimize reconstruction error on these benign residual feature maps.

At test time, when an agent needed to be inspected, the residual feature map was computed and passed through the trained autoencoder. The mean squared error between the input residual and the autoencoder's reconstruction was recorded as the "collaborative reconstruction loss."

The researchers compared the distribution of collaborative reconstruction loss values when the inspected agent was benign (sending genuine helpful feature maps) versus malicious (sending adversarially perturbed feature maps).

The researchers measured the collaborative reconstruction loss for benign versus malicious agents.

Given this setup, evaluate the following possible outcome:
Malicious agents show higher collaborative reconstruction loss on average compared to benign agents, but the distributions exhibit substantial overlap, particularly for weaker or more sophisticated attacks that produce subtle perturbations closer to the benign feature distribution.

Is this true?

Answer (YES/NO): YES